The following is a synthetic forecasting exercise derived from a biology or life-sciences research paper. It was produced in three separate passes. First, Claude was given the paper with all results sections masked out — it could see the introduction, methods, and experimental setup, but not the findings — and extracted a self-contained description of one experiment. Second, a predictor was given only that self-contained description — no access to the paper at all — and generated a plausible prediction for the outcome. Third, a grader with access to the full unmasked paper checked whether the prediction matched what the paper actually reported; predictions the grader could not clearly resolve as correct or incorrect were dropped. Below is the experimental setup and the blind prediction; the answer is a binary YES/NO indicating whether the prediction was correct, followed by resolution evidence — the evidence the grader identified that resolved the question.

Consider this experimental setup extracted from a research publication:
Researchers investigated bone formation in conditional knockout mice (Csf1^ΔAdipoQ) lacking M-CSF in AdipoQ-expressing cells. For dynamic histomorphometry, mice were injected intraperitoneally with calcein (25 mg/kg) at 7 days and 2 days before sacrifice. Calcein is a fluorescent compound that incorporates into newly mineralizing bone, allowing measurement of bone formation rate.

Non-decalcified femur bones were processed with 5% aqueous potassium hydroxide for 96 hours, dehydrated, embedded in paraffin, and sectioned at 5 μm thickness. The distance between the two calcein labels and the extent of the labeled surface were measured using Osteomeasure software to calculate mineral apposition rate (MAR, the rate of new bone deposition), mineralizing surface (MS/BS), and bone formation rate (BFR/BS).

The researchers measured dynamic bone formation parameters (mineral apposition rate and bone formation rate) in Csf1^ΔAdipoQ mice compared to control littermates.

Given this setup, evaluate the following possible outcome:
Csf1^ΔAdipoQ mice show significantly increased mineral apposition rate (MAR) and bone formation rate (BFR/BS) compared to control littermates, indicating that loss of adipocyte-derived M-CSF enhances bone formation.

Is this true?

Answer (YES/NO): NO